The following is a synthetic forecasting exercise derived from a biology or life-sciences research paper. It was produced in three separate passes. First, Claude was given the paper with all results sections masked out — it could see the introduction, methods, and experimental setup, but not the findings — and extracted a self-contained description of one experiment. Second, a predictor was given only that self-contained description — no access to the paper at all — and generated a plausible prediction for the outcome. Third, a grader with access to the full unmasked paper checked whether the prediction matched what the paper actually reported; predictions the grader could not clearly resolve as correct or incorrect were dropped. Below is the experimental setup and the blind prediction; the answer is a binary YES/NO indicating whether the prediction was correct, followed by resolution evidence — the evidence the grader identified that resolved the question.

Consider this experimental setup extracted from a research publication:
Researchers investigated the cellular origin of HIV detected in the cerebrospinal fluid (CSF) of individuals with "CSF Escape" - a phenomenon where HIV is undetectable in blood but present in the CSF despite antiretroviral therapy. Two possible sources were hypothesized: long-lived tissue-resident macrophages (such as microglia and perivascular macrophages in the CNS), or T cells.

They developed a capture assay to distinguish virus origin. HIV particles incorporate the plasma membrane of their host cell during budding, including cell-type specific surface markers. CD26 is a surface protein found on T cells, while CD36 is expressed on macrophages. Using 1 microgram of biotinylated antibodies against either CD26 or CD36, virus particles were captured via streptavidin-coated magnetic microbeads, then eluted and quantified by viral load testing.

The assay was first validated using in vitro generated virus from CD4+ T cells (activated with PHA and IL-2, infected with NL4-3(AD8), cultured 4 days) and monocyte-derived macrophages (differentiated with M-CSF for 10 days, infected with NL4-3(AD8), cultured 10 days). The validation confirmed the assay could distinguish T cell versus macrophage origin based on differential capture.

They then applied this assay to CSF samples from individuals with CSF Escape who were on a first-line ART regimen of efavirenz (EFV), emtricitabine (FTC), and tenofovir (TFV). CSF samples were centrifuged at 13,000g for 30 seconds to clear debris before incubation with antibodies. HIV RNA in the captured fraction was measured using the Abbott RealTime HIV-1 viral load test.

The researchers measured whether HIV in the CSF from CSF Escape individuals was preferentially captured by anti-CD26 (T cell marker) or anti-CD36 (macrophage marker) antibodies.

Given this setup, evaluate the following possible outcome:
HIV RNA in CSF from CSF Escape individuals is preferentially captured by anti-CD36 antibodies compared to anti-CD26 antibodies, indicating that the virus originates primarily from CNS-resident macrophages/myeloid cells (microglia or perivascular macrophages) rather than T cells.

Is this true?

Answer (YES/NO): NO